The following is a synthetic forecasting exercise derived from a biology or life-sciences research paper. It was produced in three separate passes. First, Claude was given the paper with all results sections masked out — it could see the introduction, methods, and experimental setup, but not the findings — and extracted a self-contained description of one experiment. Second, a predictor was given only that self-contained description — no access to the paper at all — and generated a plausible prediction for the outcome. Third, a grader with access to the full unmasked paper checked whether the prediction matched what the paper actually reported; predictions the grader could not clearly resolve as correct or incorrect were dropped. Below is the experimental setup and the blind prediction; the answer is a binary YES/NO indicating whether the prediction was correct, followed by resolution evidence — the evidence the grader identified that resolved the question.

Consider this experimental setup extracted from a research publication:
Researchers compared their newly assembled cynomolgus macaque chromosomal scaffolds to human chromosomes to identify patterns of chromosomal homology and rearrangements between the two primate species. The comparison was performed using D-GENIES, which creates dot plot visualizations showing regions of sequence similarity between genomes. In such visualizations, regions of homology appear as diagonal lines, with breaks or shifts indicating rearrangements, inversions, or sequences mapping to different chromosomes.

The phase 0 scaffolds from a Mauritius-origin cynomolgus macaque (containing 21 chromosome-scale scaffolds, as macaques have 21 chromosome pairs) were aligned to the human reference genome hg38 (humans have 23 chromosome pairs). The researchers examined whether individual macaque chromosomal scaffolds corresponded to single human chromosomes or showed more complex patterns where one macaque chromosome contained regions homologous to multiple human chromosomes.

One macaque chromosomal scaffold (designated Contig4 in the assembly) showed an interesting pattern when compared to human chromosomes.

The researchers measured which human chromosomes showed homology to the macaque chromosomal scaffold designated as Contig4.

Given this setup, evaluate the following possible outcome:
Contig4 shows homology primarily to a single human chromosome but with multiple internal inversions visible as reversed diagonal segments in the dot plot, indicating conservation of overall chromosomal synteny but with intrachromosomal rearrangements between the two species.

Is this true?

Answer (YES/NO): NO